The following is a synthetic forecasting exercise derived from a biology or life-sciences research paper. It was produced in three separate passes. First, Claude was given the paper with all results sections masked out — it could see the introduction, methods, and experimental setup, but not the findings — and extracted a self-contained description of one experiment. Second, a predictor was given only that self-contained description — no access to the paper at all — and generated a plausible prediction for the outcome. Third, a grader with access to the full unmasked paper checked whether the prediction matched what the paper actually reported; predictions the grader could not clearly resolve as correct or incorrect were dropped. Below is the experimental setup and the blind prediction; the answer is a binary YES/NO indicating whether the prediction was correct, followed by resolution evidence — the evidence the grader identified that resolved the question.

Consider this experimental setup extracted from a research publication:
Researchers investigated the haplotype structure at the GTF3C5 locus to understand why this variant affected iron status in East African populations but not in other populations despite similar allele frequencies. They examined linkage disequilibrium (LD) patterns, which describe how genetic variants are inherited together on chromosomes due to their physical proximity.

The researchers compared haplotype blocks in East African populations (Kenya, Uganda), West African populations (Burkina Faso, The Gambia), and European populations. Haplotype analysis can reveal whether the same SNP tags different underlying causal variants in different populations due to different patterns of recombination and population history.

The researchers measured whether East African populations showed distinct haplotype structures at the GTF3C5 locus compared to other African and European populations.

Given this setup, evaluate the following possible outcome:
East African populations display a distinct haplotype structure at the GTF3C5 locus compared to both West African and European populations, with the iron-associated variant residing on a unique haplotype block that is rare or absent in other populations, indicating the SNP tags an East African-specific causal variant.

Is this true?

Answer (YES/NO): YES